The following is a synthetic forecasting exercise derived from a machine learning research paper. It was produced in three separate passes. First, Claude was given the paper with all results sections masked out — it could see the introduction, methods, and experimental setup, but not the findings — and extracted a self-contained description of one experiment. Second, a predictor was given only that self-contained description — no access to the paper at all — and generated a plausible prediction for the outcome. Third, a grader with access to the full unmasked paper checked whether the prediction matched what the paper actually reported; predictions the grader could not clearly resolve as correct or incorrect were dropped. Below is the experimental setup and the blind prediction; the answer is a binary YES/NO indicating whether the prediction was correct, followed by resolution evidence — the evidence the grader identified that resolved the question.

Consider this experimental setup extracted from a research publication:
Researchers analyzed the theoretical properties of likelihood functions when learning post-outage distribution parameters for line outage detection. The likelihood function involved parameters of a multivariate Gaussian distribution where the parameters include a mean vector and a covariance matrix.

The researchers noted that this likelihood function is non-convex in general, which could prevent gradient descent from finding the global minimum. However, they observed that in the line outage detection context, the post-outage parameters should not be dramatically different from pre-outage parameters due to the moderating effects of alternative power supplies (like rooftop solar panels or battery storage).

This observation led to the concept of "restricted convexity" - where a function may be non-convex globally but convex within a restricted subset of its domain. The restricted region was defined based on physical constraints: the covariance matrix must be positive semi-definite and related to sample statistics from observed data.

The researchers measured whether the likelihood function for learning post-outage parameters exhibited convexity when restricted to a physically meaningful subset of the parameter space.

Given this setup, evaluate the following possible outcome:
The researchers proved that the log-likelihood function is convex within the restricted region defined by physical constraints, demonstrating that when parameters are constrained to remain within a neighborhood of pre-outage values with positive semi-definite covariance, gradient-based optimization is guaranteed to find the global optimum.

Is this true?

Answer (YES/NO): NO